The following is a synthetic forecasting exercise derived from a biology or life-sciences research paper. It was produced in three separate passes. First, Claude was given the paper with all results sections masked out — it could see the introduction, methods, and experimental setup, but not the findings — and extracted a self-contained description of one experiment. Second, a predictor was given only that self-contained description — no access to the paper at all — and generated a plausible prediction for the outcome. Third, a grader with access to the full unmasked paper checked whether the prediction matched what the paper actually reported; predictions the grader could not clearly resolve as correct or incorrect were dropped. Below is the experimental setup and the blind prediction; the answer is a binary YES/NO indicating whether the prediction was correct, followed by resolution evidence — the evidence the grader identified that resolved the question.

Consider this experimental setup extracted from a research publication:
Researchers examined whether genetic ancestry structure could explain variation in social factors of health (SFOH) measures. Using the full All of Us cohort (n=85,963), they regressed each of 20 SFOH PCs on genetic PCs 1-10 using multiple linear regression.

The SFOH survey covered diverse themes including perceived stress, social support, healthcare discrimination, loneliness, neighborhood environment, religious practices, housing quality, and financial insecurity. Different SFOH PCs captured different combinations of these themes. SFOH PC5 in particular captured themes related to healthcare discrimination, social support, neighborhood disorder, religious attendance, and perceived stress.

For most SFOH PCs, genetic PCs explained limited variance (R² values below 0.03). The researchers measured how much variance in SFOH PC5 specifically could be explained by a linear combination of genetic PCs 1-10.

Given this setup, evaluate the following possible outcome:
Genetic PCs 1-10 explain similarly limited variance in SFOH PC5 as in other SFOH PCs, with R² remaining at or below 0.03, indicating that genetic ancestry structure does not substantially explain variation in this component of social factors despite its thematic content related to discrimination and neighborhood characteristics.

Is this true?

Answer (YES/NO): NO